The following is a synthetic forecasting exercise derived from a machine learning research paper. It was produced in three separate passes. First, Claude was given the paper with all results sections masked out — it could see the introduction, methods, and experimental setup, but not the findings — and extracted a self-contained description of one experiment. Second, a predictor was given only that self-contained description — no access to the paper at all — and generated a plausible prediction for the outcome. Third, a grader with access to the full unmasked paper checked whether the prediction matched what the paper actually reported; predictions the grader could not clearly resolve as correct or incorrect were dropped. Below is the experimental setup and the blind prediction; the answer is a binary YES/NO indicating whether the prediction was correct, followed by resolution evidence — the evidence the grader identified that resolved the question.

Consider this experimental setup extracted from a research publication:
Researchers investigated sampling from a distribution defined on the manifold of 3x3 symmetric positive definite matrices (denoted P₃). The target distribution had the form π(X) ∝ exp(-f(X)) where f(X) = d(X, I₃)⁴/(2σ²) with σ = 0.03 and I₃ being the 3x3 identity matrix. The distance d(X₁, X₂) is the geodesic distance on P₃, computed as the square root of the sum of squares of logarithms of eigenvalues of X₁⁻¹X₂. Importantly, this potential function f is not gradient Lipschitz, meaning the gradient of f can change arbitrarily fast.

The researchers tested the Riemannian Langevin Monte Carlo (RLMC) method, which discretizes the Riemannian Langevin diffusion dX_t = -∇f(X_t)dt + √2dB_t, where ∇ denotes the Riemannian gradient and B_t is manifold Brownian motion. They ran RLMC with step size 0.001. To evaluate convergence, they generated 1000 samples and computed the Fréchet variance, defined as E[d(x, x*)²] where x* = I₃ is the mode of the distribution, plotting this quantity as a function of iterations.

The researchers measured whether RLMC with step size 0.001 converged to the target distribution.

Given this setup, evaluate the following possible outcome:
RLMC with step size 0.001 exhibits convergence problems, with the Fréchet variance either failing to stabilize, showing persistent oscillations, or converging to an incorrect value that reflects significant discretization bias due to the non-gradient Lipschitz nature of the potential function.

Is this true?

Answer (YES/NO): YES